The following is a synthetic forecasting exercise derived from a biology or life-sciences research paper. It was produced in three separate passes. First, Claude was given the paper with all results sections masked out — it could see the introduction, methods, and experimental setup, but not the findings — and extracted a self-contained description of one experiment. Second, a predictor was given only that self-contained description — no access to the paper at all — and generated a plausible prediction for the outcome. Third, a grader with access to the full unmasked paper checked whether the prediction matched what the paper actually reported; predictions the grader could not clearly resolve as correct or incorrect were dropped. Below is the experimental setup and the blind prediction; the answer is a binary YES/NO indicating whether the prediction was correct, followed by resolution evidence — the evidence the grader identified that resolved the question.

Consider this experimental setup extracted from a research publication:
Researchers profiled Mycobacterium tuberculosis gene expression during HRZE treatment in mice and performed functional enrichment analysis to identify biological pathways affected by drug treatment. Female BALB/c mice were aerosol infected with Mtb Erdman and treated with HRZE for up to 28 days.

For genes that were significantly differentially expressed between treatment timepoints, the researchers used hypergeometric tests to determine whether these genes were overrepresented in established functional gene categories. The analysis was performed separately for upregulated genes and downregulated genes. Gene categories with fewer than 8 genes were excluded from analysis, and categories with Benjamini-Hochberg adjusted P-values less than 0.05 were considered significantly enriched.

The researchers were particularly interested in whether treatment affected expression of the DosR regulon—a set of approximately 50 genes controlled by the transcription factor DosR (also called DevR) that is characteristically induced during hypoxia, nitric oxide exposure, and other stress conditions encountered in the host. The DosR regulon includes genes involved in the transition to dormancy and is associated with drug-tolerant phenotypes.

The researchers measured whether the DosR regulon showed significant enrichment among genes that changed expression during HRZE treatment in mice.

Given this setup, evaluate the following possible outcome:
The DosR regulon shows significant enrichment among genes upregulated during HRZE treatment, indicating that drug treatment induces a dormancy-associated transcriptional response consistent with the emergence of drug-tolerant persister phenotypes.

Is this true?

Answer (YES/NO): NO